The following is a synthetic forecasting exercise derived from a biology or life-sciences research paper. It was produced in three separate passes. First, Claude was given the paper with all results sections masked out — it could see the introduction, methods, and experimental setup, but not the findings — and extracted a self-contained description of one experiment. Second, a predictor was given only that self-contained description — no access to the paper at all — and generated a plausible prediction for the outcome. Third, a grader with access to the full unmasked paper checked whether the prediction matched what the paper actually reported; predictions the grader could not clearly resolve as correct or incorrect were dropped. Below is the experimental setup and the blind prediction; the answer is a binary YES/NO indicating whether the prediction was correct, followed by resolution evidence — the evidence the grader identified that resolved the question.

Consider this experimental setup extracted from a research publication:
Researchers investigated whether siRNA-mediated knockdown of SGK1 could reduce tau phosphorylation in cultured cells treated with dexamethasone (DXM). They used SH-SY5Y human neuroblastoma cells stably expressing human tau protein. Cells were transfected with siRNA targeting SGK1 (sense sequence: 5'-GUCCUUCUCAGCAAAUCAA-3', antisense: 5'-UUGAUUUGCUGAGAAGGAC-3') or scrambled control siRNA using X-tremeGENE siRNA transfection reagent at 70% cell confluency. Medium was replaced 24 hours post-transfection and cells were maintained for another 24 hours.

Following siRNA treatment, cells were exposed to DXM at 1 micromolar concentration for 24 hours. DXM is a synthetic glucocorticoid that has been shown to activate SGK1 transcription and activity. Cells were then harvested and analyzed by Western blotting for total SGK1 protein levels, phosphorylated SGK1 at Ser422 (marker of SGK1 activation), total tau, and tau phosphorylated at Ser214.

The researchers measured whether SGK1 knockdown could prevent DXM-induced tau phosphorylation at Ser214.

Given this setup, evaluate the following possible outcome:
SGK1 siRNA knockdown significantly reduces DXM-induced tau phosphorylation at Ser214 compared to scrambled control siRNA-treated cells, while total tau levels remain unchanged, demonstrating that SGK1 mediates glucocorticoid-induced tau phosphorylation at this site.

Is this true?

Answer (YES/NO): YES